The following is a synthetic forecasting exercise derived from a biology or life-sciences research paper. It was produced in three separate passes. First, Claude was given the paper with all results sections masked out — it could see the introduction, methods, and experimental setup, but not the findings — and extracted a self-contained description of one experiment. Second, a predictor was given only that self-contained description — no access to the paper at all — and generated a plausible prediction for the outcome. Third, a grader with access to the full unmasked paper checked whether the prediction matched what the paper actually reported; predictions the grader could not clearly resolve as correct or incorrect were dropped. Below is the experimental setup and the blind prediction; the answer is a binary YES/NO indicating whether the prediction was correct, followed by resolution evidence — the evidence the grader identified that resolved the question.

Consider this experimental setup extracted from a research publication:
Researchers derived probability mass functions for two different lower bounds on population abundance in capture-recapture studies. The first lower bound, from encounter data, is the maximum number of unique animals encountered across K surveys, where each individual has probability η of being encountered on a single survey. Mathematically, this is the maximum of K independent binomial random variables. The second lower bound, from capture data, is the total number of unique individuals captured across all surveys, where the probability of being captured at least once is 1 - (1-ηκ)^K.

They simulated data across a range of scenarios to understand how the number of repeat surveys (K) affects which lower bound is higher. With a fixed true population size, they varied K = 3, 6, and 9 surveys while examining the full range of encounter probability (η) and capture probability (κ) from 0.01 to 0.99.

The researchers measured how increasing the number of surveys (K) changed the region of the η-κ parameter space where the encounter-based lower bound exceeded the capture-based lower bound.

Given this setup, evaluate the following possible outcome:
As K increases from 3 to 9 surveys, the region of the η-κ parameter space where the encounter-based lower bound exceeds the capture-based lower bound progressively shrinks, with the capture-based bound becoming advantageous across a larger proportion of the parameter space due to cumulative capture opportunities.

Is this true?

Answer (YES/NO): YES